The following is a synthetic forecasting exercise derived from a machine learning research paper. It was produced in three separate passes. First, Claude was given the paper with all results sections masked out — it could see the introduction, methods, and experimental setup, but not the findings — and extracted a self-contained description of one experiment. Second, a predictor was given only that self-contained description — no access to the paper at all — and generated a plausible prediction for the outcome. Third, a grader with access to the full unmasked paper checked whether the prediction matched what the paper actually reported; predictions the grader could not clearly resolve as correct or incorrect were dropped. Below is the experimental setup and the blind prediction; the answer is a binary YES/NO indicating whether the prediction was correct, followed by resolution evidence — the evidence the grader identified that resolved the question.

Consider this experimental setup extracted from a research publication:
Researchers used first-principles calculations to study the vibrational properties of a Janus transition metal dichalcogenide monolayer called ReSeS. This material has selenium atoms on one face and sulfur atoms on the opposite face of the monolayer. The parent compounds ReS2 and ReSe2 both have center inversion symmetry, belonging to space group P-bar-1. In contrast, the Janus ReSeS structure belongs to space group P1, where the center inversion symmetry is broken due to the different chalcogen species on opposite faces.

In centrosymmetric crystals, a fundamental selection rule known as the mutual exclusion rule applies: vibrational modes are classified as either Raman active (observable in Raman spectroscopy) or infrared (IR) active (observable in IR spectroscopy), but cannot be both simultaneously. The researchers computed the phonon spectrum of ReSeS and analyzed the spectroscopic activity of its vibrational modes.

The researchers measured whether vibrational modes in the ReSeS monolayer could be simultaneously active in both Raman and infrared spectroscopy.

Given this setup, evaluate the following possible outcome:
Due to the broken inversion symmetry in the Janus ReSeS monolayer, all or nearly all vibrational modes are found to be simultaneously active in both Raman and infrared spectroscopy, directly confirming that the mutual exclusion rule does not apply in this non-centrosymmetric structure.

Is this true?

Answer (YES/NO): YES